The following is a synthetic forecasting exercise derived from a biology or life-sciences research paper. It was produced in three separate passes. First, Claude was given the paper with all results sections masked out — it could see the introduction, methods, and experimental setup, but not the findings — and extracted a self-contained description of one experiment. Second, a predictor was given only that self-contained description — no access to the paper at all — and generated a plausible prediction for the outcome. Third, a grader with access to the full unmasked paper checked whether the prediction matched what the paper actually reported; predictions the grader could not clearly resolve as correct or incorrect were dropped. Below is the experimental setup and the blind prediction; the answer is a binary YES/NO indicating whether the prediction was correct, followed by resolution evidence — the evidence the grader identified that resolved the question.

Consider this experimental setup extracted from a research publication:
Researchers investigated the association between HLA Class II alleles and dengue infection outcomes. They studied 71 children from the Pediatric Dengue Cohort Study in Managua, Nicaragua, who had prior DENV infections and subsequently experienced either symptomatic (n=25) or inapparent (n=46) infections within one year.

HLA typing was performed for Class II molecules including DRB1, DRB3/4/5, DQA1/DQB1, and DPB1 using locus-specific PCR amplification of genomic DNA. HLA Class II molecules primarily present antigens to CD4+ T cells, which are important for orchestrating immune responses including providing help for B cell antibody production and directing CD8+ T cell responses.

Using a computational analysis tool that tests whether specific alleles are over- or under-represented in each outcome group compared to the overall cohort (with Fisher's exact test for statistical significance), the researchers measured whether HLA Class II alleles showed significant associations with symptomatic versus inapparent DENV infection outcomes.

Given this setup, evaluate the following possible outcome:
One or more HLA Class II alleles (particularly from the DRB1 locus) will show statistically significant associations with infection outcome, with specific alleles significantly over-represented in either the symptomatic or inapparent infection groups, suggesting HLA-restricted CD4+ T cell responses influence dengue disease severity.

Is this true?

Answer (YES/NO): NO